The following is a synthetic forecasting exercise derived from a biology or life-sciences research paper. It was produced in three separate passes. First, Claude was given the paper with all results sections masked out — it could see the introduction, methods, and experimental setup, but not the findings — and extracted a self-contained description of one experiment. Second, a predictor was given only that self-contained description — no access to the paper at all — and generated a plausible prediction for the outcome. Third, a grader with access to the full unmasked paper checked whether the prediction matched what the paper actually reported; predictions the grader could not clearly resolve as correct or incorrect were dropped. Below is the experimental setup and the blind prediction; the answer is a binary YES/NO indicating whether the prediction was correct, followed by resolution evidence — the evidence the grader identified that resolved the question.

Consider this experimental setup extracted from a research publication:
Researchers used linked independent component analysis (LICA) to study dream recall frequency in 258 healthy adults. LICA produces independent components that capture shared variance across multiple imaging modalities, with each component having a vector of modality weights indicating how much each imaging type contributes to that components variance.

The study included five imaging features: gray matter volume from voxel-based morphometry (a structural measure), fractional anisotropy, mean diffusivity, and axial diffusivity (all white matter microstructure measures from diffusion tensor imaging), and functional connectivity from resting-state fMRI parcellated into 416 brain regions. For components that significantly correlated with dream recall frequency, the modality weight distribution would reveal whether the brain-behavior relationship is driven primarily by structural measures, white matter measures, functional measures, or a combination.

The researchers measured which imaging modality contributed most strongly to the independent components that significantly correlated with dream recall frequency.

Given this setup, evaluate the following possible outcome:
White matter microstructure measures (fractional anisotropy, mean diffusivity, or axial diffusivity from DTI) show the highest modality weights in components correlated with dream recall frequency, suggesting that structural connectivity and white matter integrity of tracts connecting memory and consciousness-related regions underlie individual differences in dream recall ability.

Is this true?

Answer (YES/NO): NO